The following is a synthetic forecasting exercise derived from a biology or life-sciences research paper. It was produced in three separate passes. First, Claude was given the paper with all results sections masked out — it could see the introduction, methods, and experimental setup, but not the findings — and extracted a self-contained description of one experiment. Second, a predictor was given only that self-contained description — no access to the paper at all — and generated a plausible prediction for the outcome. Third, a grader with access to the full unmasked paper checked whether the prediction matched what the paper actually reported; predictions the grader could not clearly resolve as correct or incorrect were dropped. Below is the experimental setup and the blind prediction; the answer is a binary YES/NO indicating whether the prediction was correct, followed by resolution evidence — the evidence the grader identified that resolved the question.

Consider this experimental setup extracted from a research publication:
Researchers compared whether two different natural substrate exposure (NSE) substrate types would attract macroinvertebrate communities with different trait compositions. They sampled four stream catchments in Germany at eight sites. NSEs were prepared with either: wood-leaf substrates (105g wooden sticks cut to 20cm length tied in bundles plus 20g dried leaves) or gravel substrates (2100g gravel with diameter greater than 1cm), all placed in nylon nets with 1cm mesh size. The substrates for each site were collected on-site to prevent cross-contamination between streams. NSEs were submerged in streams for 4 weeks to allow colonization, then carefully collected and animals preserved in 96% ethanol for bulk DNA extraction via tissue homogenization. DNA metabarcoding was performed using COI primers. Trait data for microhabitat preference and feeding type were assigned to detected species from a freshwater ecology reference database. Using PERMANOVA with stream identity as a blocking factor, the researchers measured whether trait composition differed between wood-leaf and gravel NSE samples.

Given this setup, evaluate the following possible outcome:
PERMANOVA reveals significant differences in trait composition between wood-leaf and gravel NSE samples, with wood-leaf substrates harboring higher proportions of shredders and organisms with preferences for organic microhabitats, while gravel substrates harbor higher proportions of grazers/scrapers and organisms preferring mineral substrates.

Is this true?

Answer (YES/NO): NO